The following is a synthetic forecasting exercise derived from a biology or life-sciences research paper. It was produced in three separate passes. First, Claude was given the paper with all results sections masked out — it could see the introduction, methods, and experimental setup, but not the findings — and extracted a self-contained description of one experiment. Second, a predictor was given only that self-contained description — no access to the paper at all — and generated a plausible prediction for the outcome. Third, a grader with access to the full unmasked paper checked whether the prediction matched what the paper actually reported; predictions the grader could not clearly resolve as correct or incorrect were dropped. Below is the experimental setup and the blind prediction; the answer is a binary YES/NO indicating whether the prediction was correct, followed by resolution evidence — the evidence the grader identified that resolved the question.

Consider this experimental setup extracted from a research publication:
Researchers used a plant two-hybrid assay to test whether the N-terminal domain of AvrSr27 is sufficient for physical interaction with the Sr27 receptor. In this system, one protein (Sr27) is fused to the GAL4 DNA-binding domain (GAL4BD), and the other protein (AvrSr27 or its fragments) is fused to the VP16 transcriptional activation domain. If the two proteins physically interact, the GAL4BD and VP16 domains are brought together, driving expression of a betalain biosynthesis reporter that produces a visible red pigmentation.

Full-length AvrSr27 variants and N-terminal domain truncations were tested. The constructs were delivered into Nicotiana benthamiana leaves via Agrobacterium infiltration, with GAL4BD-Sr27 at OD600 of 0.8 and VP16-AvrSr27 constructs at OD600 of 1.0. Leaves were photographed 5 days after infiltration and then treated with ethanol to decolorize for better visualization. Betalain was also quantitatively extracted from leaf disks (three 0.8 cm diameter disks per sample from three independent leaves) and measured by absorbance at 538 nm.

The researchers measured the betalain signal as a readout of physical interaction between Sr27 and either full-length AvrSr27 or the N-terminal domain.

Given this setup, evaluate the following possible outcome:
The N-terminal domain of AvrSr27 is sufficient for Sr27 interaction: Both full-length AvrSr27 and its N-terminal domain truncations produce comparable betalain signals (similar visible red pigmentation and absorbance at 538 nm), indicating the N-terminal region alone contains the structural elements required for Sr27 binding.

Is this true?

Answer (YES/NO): YES